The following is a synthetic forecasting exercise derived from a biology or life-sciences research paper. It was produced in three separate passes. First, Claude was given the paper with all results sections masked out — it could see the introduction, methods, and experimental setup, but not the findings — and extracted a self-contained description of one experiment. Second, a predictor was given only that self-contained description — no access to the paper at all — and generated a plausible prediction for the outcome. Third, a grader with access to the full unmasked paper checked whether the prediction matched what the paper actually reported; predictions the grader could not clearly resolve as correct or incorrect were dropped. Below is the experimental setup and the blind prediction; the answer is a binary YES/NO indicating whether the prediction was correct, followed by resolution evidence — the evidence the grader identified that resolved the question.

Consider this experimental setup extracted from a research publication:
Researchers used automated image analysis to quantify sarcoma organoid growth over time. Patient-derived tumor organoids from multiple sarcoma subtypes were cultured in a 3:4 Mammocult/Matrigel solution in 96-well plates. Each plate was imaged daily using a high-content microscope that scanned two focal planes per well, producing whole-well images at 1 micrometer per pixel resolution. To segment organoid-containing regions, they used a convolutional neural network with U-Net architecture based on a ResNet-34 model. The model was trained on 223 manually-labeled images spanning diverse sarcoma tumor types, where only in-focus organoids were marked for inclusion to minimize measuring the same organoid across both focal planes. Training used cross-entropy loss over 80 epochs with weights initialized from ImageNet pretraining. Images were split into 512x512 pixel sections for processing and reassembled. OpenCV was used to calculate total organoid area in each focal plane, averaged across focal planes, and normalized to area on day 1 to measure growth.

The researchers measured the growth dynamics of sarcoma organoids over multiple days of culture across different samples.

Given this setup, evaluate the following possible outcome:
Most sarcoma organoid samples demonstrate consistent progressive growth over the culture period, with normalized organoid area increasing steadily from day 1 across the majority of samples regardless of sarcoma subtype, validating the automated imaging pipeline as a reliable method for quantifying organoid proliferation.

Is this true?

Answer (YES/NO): NO